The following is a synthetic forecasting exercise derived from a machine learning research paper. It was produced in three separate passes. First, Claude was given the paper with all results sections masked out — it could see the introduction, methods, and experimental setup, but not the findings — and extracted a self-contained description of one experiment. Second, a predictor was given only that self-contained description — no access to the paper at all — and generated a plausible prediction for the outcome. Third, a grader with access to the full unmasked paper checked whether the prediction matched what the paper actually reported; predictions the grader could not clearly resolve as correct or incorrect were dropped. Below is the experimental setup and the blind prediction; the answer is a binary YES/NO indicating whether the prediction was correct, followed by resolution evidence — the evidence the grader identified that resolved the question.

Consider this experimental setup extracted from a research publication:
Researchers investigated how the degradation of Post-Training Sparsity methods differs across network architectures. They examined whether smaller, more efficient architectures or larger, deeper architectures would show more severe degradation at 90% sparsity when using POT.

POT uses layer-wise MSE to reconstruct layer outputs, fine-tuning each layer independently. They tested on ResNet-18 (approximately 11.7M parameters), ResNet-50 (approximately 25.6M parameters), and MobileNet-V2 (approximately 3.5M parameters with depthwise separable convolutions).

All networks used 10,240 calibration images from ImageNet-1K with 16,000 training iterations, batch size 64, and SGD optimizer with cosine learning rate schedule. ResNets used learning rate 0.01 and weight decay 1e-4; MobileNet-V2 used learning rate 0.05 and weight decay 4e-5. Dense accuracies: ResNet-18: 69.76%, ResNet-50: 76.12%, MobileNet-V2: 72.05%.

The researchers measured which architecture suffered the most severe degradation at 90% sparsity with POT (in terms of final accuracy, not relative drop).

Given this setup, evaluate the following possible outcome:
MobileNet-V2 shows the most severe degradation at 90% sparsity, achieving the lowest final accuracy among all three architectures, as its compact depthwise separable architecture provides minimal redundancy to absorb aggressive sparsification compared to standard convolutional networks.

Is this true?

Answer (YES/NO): YES